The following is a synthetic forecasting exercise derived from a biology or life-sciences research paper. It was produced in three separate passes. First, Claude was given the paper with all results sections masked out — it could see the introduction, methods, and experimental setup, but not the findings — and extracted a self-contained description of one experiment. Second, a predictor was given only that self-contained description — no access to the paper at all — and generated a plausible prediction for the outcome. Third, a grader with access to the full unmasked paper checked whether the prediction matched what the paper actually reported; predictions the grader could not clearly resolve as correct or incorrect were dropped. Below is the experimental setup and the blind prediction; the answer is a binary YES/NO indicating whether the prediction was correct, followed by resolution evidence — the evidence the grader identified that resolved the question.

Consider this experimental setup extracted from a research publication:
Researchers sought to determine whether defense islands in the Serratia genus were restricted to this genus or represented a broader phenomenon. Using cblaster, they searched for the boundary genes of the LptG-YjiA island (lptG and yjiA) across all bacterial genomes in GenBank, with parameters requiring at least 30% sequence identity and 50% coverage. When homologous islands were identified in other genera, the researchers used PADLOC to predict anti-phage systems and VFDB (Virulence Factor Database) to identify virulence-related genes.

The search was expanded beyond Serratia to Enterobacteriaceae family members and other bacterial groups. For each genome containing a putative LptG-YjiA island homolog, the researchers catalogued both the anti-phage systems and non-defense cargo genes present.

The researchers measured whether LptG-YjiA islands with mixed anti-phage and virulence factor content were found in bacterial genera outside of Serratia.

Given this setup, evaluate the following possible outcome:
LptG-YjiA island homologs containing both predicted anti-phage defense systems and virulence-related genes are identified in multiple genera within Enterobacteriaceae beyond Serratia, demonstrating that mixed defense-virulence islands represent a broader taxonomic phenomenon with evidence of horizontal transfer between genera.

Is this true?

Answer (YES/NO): NO